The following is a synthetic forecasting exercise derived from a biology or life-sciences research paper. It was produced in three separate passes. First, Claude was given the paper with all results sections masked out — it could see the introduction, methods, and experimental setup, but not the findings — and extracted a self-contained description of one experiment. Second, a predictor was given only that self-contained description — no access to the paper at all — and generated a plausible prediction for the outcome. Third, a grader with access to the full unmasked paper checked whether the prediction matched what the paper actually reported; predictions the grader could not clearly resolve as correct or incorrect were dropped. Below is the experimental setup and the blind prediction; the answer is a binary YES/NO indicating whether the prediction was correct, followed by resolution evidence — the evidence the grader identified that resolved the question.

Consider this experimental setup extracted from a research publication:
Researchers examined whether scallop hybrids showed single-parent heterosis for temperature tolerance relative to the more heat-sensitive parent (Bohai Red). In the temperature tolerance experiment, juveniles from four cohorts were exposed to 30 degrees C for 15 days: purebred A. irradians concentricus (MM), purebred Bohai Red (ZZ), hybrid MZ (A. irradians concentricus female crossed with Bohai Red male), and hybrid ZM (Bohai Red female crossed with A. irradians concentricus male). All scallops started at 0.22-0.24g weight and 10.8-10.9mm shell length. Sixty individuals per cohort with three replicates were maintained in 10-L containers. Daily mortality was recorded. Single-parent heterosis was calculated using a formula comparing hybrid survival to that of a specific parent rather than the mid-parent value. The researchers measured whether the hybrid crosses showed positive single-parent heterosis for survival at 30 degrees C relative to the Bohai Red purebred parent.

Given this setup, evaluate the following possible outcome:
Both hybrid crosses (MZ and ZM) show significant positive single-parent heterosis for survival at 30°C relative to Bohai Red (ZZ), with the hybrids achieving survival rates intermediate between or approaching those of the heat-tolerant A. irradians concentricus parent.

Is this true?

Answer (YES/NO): YES